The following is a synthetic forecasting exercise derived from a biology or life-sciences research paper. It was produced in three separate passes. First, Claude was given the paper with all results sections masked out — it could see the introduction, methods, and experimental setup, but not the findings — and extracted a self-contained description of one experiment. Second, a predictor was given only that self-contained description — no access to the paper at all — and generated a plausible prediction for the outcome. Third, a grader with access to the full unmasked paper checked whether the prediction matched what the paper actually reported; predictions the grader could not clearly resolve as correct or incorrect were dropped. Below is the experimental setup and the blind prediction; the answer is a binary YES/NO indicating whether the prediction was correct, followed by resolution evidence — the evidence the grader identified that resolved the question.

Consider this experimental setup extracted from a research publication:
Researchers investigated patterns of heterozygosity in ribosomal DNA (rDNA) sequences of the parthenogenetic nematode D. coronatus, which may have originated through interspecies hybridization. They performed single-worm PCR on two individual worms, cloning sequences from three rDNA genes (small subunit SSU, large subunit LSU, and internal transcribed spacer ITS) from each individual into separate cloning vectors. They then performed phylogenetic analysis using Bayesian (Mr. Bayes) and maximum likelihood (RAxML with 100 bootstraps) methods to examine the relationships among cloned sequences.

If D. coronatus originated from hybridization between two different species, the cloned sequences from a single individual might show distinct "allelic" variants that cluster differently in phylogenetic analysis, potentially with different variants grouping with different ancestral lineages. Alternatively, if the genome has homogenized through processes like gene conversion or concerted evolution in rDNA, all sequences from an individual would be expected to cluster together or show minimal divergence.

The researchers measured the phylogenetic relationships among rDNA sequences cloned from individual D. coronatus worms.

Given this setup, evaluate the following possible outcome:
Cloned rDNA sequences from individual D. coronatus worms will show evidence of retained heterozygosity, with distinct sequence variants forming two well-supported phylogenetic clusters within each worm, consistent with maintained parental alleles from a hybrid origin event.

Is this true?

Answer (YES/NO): YES